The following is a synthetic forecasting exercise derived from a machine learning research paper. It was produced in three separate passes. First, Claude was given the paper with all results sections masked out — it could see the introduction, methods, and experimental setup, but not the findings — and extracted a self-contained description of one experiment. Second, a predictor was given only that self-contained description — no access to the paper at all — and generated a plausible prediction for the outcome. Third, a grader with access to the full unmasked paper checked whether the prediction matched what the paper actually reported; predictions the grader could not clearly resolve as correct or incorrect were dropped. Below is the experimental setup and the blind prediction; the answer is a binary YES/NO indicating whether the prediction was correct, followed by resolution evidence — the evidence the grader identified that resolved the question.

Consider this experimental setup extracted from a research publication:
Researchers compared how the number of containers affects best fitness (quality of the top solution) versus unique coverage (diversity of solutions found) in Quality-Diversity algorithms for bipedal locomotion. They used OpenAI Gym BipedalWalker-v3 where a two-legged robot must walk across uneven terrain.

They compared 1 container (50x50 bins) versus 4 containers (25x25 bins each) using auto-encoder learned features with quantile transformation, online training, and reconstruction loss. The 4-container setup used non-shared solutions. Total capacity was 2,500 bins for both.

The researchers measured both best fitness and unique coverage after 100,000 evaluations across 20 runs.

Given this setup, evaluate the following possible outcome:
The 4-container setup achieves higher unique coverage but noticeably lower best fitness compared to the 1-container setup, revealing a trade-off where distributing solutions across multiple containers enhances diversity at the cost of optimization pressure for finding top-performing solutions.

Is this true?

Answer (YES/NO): NO